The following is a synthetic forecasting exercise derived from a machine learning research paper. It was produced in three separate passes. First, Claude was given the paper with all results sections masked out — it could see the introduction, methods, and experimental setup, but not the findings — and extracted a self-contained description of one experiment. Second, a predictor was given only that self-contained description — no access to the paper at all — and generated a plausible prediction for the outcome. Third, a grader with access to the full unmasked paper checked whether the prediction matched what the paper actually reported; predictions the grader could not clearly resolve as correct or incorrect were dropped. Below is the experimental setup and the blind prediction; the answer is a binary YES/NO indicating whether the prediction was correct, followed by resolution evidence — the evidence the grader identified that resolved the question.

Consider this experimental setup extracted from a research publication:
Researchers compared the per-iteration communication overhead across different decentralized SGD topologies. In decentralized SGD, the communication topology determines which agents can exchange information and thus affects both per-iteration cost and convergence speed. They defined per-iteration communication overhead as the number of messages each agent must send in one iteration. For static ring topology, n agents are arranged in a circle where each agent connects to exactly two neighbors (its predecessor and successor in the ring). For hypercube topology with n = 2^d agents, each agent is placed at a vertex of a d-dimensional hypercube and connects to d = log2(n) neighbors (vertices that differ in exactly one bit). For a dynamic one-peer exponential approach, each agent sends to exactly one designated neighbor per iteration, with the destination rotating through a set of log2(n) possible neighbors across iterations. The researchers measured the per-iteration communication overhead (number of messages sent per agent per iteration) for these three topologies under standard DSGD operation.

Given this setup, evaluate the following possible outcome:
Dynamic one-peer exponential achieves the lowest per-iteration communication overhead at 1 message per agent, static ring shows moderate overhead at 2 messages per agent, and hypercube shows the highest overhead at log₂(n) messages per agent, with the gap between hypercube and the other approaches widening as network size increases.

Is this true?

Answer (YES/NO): NO